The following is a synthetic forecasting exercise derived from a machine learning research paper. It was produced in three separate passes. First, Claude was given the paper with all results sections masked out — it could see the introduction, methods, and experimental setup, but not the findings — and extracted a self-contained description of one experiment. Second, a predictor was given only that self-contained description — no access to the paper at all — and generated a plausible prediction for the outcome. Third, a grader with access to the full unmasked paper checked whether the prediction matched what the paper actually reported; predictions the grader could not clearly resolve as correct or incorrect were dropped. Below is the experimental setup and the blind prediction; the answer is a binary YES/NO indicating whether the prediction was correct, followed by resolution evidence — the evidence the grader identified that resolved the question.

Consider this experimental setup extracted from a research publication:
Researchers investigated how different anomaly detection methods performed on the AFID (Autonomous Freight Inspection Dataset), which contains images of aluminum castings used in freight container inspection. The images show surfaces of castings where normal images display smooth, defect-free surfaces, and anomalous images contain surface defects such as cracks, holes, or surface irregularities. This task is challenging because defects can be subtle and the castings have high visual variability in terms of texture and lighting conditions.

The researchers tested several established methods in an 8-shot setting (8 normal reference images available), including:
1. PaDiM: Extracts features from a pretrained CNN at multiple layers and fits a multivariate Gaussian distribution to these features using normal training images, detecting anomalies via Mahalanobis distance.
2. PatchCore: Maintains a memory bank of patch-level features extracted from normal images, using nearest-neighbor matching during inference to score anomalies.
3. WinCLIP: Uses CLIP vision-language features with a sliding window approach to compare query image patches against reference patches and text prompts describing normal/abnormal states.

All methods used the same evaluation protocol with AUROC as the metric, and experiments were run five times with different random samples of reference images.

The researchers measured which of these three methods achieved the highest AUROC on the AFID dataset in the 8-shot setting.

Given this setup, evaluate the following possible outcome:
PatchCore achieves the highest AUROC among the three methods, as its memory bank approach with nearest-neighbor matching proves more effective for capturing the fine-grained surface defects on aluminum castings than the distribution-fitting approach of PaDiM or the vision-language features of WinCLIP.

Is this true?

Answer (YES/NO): NO